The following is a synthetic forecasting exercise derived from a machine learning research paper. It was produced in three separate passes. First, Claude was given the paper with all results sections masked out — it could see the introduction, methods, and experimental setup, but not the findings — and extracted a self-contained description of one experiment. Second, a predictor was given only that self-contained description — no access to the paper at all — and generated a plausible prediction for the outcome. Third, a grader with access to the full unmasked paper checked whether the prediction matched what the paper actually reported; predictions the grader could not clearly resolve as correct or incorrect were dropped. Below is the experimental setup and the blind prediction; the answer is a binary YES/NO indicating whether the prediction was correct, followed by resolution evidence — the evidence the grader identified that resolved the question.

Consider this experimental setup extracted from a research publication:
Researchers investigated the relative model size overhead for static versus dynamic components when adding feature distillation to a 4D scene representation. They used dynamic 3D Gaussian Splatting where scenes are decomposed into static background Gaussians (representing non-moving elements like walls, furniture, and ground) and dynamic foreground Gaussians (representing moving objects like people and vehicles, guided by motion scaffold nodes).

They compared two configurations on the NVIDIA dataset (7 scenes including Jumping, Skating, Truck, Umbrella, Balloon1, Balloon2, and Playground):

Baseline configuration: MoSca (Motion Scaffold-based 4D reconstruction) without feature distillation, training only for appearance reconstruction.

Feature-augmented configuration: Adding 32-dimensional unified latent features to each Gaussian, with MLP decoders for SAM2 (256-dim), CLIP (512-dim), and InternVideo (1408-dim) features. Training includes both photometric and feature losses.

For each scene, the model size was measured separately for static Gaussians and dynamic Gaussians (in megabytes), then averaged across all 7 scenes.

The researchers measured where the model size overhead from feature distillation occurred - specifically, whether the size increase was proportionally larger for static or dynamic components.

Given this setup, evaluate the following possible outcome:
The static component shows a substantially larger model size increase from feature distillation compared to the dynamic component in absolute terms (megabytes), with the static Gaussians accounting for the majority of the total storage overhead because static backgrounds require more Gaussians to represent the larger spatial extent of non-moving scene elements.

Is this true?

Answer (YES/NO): YES